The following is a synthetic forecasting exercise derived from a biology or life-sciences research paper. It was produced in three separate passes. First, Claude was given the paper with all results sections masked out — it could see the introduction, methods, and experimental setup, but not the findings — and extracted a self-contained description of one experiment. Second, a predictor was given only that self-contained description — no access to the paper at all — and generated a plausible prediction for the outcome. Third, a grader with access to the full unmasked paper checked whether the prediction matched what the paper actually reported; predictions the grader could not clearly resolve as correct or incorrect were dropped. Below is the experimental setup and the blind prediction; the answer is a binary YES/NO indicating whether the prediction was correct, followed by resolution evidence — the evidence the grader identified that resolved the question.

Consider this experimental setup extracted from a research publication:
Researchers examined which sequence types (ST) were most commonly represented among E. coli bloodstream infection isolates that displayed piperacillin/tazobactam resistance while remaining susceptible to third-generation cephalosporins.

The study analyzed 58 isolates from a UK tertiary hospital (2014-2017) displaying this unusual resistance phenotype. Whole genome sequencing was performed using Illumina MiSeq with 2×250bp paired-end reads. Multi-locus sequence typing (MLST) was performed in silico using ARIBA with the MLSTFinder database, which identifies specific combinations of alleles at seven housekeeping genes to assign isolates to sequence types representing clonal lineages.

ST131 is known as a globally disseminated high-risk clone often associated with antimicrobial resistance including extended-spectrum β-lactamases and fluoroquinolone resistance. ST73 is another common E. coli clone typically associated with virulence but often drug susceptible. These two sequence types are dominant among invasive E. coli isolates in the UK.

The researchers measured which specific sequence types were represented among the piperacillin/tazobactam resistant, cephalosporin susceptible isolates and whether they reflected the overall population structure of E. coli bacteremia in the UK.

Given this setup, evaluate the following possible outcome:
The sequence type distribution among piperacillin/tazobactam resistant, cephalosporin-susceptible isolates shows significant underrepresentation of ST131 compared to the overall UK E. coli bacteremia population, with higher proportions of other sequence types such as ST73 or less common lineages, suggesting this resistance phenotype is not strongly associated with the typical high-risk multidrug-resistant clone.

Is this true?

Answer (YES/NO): NO